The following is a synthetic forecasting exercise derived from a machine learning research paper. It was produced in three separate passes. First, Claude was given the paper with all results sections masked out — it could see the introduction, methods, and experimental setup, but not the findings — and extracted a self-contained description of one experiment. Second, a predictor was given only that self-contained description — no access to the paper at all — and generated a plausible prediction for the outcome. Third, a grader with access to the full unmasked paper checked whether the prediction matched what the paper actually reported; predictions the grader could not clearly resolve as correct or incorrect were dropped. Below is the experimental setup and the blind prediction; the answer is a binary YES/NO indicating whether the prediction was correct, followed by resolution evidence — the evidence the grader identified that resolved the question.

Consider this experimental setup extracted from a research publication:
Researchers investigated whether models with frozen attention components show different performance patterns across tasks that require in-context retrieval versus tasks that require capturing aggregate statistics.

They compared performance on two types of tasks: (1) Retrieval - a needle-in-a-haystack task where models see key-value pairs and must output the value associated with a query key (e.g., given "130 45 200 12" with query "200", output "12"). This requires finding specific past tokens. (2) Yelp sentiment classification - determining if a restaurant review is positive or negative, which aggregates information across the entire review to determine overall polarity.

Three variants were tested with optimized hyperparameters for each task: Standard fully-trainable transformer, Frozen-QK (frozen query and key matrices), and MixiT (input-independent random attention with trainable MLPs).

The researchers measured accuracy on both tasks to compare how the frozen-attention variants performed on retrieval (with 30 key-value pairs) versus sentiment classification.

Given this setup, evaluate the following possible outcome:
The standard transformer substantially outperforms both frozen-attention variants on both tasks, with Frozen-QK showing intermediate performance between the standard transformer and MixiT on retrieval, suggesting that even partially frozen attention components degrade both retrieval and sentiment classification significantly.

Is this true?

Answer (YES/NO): NO